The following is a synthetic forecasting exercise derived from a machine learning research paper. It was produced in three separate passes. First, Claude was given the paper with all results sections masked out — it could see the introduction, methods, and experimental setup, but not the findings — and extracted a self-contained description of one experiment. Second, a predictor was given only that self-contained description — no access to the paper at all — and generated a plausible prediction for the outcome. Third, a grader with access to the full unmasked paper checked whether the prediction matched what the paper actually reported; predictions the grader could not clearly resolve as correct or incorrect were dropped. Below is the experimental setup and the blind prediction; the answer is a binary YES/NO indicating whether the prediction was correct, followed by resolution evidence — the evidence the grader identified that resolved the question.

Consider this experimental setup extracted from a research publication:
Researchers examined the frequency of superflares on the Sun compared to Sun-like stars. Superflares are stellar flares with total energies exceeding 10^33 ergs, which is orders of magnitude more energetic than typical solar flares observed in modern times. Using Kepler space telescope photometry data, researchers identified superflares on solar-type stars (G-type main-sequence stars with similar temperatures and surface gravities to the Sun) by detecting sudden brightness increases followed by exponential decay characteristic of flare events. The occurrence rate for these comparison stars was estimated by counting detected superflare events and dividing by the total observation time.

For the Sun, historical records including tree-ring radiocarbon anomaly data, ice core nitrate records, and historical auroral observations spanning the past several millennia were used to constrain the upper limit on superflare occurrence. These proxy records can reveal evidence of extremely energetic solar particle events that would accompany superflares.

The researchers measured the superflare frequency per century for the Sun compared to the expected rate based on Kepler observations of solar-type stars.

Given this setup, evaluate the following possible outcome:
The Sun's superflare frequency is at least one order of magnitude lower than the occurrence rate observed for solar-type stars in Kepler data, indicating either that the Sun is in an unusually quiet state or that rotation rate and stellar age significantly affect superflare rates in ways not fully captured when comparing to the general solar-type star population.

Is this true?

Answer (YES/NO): YES